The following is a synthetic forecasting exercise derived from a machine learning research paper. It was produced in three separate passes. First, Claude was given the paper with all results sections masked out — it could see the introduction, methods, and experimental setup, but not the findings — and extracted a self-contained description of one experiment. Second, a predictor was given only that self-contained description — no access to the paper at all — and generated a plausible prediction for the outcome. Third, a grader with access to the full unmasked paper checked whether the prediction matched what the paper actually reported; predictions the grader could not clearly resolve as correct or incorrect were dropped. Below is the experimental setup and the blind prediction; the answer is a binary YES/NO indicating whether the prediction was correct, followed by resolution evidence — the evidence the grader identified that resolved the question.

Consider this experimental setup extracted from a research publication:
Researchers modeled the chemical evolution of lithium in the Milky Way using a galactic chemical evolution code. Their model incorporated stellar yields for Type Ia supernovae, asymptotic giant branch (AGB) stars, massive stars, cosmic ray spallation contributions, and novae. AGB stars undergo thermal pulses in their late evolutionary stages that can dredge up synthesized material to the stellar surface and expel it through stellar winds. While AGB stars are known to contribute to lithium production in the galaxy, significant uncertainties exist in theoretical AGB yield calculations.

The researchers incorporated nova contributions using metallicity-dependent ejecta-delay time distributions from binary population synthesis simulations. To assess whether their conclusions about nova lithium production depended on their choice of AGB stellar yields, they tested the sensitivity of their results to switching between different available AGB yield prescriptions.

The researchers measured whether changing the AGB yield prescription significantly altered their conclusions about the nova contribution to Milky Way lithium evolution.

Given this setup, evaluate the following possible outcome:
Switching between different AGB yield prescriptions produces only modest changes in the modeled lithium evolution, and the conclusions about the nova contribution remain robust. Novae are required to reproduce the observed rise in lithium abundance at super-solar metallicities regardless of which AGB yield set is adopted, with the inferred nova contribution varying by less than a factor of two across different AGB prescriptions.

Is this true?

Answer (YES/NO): NO